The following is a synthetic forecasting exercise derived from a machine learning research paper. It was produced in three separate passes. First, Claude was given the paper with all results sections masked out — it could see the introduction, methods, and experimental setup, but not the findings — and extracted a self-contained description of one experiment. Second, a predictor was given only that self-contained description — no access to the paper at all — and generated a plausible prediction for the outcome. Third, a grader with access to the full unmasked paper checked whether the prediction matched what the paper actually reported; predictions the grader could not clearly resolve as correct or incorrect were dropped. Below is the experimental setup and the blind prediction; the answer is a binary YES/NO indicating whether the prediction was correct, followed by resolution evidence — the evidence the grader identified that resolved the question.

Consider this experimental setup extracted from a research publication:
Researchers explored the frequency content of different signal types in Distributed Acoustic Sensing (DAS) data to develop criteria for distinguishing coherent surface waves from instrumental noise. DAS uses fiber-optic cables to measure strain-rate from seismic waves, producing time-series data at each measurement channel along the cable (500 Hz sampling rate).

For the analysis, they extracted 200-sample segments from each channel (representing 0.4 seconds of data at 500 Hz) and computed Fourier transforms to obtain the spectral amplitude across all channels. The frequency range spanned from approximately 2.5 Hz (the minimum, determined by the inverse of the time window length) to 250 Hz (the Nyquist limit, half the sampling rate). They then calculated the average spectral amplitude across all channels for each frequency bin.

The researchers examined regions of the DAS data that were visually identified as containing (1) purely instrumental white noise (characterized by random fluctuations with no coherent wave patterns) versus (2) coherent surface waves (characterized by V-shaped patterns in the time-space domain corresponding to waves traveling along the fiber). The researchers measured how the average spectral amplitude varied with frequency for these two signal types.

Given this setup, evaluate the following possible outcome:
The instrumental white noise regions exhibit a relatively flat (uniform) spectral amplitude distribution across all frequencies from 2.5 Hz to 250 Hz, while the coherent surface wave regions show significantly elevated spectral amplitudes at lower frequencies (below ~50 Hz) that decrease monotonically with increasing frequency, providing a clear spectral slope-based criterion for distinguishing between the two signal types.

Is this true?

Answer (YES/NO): NO